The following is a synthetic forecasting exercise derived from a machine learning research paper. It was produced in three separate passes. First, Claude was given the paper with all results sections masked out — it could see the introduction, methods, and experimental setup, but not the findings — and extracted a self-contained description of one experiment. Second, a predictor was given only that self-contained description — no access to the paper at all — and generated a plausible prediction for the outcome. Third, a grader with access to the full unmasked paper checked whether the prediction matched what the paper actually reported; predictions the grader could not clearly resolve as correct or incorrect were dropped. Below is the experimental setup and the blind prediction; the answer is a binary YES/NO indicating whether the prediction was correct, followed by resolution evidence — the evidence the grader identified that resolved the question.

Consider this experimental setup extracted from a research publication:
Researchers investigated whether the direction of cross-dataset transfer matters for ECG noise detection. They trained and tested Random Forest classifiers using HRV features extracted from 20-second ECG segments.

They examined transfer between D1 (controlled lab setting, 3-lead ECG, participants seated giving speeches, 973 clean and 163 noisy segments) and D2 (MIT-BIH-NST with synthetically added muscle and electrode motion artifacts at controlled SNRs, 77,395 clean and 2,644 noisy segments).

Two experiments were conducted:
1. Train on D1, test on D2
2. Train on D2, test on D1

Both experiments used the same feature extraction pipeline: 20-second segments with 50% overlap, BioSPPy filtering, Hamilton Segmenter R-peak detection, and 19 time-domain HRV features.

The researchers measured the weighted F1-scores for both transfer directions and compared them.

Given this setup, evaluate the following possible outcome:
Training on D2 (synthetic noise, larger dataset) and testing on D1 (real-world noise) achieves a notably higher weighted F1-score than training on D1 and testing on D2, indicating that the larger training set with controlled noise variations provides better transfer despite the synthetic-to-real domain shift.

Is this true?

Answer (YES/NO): NO